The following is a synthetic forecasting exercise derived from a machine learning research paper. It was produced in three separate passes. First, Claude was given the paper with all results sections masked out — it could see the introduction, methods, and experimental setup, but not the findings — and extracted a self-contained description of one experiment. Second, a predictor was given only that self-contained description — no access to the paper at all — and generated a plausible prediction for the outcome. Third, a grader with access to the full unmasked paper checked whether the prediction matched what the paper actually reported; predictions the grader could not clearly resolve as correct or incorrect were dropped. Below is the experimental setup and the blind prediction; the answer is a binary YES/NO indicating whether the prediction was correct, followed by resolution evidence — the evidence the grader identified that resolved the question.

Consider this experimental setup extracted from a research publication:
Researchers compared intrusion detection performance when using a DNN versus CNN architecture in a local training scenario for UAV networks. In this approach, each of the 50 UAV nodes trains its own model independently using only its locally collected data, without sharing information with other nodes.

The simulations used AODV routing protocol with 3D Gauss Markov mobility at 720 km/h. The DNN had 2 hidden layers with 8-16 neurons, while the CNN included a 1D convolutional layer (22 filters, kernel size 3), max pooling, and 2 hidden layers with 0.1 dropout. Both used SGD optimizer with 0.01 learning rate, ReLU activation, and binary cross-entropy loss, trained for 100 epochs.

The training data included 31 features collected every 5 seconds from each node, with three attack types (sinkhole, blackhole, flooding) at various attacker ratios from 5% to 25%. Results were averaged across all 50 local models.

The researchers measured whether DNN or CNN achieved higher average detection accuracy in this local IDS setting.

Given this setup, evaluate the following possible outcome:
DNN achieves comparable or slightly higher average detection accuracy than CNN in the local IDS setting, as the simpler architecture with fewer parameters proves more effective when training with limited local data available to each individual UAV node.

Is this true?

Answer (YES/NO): NO